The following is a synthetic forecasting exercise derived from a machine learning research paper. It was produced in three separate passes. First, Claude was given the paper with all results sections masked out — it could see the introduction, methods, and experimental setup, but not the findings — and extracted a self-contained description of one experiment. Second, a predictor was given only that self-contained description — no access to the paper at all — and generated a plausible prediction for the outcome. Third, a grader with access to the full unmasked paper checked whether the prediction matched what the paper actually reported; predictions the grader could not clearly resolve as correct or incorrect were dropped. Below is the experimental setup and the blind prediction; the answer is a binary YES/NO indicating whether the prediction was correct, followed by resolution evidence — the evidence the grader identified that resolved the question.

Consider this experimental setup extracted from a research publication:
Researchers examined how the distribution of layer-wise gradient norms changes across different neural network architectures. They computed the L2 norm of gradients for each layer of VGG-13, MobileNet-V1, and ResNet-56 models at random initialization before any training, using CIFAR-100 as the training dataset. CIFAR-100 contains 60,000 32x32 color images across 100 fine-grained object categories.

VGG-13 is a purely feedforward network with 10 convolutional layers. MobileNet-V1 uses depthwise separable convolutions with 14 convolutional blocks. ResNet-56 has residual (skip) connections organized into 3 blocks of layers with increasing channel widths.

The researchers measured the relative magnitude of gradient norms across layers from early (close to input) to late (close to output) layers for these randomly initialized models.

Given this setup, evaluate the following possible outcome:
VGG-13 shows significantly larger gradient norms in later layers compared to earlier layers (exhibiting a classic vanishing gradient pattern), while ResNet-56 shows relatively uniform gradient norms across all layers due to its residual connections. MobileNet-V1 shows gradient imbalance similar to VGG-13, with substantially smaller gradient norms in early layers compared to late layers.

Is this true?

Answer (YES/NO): NO